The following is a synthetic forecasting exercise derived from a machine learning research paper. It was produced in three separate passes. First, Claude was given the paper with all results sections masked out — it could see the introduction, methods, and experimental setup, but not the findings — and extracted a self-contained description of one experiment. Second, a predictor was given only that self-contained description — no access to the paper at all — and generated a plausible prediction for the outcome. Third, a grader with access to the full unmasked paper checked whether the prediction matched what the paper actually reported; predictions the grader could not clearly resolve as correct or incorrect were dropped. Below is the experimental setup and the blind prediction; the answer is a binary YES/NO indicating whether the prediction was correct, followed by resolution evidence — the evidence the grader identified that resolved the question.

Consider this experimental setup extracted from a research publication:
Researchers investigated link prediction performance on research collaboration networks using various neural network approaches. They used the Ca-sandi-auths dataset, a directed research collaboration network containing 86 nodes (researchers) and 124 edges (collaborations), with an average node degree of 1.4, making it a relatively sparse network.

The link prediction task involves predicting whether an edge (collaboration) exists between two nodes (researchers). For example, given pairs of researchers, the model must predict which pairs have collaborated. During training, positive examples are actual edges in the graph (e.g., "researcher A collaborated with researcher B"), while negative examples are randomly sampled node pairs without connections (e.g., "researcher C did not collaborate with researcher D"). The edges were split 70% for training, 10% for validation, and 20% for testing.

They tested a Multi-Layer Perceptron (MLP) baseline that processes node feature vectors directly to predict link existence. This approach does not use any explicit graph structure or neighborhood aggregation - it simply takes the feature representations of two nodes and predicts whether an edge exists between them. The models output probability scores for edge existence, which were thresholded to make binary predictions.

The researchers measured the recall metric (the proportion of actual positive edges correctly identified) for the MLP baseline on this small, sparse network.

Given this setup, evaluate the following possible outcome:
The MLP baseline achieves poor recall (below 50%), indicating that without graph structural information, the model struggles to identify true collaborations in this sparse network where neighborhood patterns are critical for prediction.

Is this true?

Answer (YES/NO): NO